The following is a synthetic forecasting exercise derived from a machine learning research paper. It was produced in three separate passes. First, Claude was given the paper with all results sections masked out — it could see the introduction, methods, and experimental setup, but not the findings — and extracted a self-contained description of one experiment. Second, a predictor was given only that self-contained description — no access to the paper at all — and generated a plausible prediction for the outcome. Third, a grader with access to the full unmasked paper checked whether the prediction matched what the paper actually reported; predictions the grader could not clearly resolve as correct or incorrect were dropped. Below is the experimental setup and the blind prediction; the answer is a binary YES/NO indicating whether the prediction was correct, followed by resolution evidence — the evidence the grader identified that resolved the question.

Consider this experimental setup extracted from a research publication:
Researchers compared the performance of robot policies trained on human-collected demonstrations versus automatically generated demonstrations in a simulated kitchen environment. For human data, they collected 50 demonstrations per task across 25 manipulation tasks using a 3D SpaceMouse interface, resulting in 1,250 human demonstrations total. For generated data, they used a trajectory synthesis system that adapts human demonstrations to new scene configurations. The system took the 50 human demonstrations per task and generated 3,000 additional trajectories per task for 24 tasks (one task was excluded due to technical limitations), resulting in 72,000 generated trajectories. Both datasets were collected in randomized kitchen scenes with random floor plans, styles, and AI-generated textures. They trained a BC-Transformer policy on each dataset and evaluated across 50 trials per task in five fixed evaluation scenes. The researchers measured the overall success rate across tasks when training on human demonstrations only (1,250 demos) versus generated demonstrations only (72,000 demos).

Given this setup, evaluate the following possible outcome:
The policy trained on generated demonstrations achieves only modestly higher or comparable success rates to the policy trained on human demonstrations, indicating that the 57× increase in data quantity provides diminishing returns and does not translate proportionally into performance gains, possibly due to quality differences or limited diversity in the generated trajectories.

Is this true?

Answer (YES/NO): NO